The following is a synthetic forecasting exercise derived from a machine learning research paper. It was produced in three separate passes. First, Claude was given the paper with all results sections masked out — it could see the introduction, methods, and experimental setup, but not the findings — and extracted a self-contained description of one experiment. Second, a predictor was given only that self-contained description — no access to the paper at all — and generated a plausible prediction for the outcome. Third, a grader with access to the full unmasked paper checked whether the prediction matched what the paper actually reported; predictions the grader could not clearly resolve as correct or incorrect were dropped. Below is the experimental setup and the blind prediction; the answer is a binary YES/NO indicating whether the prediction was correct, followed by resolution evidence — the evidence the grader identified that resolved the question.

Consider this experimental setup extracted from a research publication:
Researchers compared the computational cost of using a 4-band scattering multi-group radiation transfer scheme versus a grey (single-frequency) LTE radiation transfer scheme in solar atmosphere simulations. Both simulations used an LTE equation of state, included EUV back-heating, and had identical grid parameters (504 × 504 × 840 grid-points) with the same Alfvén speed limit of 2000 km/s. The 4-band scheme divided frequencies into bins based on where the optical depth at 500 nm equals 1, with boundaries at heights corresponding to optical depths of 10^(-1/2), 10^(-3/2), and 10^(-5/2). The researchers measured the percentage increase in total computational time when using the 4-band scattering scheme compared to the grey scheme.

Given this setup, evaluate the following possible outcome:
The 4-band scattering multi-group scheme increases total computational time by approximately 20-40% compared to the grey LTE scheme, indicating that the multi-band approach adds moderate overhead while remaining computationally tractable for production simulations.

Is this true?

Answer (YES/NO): NO